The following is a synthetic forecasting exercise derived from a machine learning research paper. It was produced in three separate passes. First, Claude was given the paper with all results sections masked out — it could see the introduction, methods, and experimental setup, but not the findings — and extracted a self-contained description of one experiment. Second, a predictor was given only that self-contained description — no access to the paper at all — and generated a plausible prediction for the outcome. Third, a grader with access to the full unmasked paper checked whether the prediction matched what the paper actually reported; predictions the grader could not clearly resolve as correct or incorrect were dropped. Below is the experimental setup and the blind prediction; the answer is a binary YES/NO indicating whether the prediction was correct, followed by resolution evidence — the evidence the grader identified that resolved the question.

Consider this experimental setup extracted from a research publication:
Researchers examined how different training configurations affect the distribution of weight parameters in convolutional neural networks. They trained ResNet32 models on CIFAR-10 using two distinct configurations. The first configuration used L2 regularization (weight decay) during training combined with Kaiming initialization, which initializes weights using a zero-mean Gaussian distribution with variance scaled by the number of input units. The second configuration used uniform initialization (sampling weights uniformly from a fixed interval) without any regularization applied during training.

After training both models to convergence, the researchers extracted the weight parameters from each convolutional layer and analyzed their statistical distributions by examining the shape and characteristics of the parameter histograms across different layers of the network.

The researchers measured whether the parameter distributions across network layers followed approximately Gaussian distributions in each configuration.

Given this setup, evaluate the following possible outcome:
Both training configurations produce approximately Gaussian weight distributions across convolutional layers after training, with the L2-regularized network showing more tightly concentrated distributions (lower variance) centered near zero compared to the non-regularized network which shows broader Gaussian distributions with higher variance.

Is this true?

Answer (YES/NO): NO